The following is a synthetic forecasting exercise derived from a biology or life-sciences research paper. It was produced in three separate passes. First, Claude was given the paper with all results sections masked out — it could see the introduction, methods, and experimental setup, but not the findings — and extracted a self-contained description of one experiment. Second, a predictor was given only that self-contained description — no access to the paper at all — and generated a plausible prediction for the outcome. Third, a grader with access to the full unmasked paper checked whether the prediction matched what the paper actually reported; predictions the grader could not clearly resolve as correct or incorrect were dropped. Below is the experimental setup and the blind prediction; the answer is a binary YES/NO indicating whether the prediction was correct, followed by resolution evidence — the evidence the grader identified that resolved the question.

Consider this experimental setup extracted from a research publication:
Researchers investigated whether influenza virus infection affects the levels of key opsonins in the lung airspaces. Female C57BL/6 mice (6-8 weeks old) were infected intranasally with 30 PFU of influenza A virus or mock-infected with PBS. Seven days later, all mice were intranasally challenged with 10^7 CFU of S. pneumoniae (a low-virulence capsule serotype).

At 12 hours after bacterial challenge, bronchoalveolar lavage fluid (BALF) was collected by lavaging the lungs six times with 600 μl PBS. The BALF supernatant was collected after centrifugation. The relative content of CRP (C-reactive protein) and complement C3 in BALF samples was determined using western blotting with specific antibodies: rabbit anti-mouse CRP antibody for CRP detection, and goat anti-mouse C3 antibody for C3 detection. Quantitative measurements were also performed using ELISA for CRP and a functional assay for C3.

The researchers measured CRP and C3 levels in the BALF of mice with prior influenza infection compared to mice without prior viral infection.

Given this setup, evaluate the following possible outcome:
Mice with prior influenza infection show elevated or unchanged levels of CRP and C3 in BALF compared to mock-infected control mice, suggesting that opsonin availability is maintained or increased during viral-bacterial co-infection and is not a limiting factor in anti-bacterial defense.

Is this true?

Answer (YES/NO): YES